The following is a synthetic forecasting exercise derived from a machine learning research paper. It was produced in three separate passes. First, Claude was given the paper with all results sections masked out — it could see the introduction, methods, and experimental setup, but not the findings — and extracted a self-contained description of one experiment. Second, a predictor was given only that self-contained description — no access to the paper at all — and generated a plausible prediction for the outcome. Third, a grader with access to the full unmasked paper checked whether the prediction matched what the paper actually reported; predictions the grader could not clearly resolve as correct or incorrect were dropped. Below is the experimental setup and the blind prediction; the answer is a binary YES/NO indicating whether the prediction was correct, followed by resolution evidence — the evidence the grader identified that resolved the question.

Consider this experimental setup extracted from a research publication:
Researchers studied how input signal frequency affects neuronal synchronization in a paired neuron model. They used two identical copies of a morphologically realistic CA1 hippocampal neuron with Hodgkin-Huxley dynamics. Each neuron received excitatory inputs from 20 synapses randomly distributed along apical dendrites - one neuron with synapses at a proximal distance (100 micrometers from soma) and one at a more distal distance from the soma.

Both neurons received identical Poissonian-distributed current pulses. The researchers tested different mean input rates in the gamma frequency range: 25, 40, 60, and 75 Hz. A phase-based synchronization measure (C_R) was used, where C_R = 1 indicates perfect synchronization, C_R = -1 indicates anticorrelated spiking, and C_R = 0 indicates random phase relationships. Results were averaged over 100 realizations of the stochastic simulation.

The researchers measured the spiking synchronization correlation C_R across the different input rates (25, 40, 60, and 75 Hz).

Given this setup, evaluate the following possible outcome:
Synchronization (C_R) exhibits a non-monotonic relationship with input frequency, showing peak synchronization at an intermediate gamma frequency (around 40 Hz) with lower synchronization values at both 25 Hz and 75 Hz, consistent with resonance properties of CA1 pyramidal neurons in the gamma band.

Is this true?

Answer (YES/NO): NO